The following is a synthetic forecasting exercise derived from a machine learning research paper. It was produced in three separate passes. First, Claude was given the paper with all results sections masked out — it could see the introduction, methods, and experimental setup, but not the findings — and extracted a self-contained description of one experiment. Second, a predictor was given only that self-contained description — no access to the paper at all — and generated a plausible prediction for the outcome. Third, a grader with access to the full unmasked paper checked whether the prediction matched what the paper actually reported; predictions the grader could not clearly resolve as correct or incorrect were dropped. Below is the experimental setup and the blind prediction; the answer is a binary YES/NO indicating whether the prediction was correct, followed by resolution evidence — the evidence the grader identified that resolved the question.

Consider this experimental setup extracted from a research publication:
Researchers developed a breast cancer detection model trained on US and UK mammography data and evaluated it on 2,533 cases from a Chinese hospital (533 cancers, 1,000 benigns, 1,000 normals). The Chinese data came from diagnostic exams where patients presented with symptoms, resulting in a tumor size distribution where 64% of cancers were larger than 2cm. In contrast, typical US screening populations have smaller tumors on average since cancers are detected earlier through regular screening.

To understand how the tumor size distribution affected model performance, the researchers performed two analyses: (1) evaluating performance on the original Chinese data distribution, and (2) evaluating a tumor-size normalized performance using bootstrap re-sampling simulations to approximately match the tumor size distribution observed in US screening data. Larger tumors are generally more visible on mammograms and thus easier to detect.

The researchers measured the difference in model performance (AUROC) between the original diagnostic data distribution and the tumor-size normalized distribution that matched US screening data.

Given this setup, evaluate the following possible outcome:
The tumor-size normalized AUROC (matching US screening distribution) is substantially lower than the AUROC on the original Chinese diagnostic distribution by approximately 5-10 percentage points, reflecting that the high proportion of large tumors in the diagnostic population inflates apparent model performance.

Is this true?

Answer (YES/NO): NO